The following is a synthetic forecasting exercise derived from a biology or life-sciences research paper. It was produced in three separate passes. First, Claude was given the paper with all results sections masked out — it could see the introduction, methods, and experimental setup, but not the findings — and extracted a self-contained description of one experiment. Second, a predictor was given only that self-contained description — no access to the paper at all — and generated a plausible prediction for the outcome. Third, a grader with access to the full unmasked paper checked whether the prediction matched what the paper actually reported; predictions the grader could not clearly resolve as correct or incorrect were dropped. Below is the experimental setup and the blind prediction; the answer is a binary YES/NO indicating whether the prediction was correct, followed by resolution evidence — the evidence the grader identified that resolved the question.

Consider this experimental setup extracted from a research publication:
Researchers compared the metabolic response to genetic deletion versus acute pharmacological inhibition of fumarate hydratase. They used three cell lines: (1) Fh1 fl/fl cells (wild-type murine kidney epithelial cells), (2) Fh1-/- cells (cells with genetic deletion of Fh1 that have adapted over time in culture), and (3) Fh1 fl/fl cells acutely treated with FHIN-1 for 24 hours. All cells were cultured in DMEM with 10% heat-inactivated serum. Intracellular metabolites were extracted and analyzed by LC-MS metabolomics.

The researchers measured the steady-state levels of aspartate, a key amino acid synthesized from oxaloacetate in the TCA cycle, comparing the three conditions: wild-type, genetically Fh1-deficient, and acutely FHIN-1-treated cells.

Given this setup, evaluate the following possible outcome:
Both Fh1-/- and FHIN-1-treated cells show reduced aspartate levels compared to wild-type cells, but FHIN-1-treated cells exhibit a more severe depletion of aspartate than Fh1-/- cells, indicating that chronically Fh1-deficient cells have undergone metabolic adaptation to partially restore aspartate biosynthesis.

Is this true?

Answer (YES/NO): NO